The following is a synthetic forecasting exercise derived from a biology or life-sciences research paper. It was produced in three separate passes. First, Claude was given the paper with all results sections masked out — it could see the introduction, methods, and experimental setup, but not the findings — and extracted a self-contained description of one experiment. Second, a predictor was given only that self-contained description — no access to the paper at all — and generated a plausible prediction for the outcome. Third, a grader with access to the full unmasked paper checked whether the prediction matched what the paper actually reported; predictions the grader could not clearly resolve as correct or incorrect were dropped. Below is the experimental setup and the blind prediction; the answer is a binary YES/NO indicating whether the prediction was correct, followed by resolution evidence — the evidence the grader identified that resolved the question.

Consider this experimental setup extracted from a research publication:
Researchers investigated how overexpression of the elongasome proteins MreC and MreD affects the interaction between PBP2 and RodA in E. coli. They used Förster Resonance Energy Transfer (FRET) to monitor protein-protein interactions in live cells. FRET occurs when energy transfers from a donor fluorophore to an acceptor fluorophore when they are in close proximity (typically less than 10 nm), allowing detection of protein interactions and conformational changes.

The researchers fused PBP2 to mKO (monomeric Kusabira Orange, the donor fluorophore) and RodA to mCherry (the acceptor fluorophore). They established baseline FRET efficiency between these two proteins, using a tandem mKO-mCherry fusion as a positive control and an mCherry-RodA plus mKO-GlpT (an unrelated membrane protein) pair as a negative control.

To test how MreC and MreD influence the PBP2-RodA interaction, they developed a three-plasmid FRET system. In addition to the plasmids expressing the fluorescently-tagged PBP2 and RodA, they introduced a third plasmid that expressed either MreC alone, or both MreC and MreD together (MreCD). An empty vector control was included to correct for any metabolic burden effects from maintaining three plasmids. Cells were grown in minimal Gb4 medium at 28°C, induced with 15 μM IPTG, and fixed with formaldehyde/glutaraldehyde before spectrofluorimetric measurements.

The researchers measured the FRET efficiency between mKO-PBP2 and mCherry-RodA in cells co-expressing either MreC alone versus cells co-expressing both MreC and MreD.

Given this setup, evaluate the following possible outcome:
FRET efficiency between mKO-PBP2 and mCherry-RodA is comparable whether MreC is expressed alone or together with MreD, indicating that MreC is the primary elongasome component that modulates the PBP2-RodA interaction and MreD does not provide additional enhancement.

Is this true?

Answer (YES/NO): NO